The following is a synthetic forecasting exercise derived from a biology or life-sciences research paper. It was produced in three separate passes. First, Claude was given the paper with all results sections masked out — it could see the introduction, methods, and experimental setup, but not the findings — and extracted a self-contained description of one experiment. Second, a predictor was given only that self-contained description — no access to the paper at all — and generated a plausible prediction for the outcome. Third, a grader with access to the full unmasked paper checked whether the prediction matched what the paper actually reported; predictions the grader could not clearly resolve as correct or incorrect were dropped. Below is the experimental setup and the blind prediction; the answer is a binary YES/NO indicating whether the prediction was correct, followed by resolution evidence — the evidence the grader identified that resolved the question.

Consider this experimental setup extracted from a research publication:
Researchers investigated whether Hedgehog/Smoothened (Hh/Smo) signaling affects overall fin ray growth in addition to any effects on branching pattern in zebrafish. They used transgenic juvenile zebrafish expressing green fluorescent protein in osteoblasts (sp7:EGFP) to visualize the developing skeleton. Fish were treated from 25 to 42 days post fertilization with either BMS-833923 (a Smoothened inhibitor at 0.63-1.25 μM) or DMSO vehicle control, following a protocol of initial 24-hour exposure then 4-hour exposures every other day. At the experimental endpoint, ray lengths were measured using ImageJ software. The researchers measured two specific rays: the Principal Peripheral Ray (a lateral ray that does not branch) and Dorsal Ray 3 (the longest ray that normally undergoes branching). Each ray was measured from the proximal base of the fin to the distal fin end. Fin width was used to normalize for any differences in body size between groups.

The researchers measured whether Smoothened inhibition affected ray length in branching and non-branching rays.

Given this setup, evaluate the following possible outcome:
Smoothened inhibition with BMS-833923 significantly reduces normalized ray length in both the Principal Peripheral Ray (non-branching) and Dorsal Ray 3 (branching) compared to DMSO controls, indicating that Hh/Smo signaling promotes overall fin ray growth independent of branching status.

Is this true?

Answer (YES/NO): NO